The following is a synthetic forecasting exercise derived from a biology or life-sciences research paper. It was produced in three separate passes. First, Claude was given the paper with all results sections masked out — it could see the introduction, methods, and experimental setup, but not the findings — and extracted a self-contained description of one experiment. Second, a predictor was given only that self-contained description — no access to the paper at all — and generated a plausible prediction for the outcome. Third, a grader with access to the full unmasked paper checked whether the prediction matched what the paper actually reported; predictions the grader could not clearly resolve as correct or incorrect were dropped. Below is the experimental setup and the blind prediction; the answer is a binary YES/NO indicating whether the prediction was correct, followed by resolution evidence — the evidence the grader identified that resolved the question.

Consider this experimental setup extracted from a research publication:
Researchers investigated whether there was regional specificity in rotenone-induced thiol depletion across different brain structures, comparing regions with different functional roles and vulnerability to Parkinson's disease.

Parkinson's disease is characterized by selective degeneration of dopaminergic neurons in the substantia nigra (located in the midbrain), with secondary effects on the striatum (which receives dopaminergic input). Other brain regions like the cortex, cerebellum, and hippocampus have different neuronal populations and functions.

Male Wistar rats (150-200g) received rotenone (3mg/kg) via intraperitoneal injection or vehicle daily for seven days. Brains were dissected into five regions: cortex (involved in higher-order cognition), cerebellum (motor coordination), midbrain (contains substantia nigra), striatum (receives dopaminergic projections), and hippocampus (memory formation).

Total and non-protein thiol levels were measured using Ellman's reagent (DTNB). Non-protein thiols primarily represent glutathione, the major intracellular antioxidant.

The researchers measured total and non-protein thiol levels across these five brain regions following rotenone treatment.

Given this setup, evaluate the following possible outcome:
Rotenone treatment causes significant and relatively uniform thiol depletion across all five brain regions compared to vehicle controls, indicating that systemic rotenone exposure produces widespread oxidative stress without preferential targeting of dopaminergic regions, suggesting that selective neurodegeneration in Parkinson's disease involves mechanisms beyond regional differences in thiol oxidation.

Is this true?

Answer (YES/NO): NO